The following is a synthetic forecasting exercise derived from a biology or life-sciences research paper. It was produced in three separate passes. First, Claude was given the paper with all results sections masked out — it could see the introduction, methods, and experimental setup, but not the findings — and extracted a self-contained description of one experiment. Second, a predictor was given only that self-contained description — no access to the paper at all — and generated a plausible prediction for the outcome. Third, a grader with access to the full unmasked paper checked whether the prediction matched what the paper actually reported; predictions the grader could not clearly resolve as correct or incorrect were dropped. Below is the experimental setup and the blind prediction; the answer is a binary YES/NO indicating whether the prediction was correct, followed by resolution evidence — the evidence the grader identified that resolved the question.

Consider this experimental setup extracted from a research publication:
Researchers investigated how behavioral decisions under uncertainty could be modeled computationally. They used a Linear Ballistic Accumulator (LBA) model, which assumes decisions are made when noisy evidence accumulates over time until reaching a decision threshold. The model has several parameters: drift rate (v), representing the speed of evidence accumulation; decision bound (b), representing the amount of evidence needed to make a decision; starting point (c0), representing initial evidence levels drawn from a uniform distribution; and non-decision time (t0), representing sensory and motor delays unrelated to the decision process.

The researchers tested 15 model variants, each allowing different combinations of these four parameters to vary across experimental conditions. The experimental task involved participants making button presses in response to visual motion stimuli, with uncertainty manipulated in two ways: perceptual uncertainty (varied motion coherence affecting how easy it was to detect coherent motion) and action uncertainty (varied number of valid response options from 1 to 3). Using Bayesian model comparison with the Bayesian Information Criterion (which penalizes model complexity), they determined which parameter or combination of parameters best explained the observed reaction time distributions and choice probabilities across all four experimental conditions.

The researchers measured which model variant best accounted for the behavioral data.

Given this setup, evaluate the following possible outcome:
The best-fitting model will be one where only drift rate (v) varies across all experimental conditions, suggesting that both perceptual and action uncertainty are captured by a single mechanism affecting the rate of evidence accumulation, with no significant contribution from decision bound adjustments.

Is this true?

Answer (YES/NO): YES